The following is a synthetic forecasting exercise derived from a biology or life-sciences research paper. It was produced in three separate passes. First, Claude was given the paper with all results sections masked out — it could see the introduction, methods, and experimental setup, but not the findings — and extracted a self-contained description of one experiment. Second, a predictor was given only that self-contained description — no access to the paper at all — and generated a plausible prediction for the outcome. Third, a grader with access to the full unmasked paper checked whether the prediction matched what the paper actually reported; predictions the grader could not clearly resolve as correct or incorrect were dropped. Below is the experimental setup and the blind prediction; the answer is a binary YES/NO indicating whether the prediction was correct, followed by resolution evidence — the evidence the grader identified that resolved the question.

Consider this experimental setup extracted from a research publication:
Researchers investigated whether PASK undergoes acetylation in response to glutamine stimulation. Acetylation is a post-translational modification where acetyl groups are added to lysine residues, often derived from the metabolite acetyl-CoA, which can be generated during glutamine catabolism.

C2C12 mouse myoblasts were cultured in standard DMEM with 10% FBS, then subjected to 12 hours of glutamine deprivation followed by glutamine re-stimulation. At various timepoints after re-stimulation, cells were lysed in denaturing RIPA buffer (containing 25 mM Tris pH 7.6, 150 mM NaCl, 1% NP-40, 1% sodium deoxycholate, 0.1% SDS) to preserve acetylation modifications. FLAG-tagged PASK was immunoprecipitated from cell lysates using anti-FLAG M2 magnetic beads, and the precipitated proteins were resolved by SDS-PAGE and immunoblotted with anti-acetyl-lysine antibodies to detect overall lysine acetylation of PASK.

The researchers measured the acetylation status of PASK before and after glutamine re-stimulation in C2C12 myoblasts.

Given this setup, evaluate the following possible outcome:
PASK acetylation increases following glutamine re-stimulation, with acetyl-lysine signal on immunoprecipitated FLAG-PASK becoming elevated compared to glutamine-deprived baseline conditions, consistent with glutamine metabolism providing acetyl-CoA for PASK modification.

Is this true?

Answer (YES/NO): YES